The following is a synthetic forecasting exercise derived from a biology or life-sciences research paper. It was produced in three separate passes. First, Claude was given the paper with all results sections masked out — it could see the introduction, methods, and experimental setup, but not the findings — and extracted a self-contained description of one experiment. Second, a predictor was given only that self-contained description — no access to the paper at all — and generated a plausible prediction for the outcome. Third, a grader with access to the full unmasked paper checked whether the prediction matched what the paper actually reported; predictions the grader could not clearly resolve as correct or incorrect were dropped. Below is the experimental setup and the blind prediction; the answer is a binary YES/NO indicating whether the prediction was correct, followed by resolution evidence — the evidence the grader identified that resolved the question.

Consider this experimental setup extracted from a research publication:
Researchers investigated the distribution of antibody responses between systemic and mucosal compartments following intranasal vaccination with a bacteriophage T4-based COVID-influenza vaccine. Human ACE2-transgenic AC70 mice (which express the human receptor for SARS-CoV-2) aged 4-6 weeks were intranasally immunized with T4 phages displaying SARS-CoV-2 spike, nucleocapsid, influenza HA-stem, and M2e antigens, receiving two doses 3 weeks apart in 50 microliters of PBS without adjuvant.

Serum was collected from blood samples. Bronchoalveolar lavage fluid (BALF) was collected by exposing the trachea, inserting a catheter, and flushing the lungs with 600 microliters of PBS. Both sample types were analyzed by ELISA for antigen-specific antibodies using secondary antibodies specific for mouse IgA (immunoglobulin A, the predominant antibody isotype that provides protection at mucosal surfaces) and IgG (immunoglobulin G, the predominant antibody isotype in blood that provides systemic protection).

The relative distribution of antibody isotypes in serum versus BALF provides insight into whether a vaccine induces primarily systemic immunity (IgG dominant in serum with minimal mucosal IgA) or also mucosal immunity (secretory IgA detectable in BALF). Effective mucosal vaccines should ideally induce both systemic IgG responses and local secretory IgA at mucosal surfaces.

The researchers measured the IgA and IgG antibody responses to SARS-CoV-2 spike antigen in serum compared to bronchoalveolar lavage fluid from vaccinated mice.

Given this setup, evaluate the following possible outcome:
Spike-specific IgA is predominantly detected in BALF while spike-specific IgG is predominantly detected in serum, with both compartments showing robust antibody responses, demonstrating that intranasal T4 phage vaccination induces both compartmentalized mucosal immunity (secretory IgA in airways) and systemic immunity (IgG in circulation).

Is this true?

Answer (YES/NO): NO